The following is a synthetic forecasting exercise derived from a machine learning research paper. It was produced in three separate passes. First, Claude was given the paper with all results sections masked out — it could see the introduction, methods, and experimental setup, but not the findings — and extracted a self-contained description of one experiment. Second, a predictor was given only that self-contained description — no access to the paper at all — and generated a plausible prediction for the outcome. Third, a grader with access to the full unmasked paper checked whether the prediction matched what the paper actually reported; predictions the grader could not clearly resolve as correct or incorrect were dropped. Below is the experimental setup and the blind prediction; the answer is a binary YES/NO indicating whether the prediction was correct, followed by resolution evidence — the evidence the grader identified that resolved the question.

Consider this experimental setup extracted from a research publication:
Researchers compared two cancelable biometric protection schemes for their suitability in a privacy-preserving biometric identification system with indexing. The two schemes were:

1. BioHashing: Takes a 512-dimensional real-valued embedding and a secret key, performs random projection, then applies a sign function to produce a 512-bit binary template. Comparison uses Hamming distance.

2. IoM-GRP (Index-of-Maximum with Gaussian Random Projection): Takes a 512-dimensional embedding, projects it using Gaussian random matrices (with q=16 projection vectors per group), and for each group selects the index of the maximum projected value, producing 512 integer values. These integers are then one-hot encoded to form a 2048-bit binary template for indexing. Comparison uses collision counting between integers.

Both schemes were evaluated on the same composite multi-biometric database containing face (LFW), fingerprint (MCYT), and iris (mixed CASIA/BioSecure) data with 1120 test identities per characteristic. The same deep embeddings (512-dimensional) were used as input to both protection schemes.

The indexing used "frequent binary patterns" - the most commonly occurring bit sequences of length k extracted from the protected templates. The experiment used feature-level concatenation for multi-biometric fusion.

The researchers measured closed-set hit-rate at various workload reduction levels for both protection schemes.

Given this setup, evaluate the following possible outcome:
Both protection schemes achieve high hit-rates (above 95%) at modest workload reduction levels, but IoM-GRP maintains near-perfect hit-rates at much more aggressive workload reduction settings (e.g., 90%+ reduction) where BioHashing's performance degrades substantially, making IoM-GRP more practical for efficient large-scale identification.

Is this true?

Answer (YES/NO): NO